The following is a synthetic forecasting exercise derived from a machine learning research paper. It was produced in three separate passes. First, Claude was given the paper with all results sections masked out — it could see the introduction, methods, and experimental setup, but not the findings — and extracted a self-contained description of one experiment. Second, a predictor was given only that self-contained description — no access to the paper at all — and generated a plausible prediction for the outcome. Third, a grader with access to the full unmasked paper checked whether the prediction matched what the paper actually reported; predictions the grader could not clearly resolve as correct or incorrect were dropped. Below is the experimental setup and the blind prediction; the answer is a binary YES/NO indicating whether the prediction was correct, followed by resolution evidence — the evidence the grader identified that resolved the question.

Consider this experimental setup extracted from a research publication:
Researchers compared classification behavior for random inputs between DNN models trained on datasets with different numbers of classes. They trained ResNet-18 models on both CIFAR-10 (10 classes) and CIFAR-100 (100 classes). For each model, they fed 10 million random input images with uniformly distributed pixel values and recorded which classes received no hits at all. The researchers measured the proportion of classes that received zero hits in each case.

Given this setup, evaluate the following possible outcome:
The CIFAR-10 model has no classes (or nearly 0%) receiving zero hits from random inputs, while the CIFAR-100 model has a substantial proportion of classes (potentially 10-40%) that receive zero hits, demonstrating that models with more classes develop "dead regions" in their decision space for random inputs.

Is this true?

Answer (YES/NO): NO